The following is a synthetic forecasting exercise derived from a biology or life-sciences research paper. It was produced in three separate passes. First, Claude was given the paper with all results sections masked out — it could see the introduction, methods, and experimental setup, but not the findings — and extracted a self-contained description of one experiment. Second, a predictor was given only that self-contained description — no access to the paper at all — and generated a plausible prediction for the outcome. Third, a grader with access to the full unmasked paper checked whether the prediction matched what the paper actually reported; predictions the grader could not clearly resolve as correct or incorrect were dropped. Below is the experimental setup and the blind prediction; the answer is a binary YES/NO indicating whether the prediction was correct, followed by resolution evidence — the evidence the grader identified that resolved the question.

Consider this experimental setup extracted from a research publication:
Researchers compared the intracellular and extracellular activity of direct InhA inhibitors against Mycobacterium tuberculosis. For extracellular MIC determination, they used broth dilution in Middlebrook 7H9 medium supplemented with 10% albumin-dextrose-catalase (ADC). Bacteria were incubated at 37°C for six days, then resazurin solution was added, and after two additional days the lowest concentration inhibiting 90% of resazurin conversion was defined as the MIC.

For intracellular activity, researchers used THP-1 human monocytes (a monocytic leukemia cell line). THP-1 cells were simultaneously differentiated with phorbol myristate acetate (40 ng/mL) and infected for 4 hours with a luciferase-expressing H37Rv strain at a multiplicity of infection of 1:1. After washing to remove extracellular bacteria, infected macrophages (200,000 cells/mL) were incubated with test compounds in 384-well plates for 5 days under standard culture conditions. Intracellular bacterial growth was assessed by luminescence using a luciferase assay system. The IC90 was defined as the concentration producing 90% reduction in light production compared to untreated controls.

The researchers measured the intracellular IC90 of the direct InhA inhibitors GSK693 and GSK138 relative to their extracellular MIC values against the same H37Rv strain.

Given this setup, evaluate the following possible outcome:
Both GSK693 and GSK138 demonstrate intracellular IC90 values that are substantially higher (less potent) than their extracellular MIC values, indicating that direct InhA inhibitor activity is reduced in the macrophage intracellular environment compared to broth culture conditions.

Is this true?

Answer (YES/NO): NO